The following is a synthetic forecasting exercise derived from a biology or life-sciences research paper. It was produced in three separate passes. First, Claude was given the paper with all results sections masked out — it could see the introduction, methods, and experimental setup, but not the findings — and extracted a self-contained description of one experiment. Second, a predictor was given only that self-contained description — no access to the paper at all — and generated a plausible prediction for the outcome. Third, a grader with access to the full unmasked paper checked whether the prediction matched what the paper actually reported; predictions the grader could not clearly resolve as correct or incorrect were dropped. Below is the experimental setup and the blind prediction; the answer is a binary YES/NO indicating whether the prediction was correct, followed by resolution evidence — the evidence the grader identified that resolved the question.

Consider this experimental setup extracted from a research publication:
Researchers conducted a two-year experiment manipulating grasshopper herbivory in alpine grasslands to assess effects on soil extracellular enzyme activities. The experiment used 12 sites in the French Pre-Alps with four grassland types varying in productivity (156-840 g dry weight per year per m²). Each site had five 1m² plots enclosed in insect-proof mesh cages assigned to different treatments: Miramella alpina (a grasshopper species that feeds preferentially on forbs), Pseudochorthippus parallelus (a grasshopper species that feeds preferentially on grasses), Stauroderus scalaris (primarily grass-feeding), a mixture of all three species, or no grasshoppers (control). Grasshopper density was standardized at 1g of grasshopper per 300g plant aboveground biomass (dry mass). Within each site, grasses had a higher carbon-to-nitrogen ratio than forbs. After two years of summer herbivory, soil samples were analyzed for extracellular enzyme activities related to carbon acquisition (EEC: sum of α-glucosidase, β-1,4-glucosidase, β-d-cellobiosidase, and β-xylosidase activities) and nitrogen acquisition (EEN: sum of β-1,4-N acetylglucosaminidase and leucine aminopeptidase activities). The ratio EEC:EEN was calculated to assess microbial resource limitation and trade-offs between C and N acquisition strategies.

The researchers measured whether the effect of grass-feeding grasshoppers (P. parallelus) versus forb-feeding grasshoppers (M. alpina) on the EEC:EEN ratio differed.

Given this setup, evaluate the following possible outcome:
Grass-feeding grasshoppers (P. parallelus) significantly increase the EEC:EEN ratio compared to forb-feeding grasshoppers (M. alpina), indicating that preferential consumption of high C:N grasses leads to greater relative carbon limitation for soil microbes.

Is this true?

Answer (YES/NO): NO